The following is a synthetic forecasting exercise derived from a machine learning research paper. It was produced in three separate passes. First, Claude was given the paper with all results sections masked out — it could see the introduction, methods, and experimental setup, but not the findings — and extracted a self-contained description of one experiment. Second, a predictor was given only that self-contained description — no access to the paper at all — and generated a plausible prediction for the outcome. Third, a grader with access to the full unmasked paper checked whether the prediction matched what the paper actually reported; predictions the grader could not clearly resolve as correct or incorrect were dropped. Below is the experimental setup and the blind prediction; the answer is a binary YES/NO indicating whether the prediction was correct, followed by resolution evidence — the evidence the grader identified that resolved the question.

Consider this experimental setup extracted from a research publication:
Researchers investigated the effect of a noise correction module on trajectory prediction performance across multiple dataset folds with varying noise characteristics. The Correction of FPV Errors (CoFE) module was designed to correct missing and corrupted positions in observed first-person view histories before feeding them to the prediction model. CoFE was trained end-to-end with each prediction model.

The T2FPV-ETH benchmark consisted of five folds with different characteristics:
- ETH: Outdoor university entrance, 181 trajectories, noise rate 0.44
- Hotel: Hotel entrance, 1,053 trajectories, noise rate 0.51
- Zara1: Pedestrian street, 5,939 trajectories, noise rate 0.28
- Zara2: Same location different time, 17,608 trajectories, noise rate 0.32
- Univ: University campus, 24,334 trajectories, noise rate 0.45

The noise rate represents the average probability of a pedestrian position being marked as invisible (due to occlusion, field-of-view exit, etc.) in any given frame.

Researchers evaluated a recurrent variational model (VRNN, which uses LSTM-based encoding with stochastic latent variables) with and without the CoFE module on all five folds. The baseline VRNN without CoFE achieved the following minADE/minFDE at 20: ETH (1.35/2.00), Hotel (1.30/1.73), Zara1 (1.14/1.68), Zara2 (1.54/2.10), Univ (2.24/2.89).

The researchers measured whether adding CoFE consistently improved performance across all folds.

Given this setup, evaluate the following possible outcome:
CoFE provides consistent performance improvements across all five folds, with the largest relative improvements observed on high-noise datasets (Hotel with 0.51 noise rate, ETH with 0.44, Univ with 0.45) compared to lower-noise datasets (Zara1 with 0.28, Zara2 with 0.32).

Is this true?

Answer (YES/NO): NO